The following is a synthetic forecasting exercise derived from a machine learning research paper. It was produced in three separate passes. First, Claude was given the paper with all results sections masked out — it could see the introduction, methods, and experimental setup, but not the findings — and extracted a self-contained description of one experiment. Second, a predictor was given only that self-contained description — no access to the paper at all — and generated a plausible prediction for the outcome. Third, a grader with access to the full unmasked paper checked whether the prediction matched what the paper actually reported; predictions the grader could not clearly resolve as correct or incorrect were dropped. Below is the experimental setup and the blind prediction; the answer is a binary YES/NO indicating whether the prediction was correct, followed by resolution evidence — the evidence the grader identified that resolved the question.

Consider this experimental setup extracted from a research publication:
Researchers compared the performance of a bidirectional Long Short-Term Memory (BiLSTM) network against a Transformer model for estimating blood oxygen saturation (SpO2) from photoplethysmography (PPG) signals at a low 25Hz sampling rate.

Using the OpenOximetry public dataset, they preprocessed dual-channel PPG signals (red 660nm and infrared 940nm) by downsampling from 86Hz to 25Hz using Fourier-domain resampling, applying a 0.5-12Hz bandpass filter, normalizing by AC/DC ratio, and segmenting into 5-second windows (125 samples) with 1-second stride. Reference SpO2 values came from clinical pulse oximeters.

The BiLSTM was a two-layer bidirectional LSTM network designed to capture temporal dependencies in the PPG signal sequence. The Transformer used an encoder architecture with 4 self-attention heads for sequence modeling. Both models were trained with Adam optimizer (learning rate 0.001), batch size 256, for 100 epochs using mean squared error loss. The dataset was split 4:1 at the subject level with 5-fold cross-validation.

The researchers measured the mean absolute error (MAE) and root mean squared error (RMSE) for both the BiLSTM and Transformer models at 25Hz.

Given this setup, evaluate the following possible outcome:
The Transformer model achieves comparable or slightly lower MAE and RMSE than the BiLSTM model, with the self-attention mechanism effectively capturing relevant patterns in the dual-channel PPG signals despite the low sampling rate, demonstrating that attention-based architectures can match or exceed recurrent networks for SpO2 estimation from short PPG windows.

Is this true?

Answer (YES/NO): NO